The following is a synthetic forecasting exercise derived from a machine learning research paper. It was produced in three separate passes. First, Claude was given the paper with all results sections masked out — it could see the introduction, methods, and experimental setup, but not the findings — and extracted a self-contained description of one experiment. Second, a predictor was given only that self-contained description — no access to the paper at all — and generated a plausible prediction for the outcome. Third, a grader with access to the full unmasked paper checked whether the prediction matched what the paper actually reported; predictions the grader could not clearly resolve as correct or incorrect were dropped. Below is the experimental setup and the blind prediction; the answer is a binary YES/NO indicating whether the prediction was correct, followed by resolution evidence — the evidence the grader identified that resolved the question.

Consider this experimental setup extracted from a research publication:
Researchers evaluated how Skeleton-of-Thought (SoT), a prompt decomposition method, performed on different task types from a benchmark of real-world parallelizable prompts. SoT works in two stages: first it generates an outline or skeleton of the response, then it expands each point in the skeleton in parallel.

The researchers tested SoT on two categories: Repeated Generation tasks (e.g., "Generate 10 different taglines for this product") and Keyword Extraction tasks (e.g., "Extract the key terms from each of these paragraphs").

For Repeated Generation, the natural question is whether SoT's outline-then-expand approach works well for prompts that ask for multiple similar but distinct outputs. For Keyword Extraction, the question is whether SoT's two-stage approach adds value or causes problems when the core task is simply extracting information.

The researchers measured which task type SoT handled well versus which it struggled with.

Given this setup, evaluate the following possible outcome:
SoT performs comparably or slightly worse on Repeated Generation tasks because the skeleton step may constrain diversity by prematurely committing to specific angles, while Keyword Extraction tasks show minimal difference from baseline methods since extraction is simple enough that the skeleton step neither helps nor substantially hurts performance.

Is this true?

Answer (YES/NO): NO